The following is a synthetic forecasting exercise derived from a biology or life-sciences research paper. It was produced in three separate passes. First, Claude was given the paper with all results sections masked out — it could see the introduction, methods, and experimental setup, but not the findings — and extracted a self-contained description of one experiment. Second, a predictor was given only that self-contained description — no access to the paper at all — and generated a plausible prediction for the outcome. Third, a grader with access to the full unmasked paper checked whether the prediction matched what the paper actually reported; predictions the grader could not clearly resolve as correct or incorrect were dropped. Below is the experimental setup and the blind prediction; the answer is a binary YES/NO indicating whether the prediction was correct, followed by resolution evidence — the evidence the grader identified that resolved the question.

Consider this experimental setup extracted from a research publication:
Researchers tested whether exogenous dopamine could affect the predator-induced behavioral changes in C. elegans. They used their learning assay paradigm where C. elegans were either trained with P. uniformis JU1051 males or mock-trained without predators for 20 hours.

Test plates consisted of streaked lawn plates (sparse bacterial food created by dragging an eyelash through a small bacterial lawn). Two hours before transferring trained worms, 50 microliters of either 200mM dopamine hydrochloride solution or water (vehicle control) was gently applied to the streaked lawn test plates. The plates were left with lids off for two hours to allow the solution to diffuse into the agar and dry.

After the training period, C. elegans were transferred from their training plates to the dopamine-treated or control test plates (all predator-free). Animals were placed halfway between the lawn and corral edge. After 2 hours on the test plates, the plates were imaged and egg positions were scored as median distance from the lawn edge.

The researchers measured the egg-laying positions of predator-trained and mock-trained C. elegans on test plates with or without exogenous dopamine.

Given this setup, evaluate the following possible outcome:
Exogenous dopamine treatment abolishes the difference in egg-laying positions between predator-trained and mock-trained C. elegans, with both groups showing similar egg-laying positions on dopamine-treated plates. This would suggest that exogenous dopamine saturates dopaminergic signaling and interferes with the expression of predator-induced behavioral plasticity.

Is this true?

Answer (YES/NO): NO